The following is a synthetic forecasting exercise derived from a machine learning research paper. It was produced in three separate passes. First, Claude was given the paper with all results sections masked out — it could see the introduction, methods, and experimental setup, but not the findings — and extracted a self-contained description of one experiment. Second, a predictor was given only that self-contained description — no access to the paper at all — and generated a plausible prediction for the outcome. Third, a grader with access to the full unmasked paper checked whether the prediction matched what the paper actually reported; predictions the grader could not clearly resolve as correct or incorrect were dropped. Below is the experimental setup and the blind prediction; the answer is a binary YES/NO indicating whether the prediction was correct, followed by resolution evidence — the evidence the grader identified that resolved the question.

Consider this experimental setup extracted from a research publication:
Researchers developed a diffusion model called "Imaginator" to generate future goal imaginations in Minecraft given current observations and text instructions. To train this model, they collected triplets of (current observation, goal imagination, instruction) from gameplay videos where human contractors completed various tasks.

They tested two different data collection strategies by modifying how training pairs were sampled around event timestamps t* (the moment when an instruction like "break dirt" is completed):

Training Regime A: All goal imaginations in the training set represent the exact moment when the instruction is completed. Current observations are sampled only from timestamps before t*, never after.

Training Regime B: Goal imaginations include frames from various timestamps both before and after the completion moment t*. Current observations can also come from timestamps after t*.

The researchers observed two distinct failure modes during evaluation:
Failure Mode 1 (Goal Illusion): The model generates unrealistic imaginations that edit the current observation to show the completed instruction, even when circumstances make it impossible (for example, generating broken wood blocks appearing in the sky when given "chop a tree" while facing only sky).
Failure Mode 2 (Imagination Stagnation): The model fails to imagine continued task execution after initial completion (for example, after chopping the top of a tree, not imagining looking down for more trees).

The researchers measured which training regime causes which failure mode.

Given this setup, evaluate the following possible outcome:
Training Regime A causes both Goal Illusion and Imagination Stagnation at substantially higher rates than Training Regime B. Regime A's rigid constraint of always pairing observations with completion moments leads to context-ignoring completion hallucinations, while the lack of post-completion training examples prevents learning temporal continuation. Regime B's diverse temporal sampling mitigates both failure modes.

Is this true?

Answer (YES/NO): YES